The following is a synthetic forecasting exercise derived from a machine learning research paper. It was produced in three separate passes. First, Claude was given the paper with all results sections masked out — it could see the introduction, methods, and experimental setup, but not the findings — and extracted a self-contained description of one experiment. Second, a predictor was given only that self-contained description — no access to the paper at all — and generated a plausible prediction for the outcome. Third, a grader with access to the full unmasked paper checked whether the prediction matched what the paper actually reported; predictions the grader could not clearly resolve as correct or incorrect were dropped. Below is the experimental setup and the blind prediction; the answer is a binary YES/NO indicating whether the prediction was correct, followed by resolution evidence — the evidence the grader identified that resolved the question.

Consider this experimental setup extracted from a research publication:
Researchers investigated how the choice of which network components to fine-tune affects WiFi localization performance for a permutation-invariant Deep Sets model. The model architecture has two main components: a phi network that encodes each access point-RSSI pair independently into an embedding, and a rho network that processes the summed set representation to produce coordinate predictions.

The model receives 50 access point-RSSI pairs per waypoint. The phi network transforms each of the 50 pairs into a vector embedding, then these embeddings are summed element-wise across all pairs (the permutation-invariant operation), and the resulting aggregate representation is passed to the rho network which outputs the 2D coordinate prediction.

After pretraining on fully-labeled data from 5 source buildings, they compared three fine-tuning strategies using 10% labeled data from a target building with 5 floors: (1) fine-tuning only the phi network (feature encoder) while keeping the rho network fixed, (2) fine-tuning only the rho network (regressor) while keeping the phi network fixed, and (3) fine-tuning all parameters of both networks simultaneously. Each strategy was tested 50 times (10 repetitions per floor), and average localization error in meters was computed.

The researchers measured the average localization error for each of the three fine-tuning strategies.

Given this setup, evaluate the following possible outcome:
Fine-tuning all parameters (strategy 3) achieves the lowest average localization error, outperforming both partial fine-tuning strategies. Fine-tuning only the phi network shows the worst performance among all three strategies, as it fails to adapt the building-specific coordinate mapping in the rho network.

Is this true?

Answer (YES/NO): NO